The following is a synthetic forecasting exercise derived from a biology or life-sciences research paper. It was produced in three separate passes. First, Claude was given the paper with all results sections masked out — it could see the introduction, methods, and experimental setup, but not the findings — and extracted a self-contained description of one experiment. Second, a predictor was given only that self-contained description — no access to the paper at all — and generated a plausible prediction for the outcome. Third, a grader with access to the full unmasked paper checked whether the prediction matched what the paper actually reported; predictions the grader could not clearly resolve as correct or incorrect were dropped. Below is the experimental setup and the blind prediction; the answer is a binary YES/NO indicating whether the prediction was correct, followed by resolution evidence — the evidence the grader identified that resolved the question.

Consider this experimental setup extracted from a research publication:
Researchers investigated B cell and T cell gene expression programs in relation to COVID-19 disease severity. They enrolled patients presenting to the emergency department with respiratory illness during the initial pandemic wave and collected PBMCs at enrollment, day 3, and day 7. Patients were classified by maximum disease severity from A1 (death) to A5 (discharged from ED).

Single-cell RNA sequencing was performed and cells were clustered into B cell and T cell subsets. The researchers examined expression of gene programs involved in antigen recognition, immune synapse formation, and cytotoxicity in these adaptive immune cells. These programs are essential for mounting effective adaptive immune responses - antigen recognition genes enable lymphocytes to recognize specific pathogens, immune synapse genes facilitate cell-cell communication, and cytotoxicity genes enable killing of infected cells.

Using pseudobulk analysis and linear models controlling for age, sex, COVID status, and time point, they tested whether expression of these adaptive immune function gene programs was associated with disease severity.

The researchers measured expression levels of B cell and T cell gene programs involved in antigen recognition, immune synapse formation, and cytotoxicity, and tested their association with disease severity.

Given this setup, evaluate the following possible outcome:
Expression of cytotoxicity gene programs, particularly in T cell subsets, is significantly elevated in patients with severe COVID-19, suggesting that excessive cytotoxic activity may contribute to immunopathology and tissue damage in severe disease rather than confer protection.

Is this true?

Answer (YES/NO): NO